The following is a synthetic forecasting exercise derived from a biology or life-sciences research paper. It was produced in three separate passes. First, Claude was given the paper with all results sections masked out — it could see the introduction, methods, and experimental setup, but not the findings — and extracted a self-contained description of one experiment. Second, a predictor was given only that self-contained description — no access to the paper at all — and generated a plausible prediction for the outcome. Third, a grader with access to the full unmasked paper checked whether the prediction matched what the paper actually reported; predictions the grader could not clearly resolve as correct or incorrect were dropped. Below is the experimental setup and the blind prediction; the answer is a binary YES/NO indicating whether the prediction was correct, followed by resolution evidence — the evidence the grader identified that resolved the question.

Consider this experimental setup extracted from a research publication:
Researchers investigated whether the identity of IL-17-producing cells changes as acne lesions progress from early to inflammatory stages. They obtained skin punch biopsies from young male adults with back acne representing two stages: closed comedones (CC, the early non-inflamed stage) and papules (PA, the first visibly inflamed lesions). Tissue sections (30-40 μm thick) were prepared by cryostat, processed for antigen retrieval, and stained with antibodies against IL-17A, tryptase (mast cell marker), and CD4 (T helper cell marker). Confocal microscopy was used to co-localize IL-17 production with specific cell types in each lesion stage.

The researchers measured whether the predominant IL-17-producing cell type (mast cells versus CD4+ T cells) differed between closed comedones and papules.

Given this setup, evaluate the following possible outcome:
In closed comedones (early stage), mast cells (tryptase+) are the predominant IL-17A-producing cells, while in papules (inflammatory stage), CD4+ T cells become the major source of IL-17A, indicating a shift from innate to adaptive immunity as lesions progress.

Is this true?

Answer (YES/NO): NO